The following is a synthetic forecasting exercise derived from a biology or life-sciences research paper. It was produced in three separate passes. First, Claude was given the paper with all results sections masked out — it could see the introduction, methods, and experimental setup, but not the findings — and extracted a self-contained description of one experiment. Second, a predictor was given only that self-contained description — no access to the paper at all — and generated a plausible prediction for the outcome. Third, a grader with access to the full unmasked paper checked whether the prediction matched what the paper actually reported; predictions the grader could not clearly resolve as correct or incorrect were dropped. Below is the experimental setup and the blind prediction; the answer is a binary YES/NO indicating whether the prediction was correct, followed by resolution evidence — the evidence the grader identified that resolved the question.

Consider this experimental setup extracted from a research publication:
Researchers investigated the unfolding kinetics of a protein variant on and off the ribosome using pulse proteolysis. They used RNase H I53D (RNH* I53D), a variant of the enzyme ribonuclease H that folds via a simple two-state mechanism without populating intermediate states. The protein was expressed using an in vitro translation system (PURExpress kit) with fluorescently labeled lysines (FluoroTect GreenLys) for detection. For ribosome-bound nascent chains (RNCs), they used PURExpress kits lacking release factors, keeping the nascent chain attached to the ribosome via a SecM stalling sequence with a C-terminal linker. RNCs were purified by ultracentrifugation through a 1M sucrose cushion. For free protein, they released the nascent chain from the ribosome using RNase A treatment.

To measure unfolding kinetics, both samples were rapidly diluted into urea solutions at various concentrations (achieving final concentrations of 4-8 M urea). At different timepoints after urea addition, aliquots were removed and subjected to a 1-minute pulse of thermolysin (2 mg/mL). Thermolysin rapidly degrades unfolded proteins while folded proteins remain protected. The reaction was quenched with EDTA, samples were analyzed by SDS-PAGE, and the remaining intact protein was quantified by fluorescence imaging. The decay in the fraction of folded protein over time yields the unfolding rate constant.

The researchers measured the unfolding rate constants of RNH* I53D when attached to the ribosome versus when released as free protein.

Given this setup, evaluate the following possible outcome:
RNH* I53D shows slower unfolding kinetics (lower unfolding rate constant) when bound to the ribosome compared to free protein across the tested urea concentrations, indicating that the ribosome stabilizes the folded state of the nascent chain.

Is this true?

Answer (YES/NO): NO